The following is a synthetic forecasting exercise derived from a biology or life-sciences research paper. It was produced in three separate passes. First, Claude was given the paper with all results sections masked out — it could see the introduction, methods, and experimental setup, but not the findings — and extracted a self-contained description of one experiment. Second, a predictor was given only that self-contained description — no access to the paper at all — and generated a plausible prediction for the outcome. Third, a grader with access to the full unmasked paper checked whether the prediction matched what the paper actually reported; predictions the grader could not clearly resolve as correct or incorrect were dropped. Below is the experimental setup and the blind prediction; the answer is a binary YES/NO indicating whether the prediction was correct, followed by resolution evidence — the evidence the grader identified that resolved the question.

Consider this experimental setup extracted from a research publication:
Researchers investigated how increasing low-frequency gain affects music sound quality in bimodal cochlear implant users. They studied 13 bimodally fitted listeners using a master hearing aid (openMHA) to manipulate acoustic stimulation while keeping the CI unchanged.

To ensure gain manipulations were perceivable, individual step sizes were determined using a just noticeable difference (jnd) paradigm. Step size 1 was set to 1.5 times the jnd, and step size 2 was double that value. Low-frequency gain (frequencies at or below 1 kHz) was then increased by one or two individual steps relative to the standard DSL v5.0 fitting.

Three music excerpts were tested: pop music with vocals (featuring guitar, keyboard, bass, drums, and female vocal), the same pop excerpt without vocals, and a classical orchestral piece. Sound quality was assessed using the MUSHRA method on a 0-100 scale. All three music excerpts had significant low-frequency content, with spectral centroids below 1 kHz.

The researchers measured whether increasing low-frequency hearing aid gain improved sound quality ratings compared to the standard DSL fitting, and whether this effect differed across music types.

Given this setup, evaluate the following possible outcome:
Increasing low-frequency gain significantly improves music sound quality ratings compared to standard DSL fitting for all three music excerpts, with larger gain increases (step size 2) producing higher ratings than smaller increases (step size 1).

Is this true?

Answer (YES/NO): NO